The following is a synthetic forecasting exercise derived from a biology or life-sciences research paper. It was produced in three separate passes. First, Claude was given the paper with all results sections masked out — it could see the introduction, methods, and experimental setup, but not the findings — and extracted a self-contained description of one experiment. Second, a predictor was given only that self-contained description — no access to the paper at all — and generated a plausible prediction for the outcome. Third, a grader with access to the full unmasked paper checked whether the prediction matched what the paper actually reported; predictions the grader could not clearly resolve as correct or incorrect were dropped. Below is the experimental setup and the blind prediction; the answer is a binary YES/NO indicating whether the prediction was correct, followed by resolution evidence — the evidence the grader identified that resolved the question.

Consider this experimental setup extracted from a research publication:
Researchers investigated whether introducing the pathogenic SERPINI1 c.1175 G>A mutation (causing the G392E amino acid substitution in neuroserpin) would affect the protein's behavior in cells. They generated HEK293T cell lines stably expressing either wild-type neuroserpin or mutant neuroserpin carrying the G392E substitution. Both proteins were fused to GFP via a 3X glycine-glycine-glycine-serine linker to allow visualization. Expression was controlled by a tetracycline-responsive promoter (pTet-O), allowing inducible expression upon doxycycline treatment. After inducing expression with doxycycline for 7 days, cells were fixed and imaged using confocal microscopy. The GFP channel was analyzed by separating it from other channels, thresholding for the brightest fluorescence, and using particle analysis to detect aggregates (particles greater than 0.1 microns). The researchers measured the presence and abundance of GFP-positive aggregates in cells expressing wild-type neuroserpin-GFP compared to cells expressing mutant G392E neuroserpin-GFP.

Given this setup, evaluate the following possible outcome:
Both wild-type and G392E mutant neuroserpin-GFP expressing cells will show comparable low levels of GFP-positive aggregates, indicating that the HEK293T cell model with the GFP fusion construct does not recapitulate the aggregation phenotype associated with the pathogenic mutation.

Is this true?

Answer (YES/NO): NO